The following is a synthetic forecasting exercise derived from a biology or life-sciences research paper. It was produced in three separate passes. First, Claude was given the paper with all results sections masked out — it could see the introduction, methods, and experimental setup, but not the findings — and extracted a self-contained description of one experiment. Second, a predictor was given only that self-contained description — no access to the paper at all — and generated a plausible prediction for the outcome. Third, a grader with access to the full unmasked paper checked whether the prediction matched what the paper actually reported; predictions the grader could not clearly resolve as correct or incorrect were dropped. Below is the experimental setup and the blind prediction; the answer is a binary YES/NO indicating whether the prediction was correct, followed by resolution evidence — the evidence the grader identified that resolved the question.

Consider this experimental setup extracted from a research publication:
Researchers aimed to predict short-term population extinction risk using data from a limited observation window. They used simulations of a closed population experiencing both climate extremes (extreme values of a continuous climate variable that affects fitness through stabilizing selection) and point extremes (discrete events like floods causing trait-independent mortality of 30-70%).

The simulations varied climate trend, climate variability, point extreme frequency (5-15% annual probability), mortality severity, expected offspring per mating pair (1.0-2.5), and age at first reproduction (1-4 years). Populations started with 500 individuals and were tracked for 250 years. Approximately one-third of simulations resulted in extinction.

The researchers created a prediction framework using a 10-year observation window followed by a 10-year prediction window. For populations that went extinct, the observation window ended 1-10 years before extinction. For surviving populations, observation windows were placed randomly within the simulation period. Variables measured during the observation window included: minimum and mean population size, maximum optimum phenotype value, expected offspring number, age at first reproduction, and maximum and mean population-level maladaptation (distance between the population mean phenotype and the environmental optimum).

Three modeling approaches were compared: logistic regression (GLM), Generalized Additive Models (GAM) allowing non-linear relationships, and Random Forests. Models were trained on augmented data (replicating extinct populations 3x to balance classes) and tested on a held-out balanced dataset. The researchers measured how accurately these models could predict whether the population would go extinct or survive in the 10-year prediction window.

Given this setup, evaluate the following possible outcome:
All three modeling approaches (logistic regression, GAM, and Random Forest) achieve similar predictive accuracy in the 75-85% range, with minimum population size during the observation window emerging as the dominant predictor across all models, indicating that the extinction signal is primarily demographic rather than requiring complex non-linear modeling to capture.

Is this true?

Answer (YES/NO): NO